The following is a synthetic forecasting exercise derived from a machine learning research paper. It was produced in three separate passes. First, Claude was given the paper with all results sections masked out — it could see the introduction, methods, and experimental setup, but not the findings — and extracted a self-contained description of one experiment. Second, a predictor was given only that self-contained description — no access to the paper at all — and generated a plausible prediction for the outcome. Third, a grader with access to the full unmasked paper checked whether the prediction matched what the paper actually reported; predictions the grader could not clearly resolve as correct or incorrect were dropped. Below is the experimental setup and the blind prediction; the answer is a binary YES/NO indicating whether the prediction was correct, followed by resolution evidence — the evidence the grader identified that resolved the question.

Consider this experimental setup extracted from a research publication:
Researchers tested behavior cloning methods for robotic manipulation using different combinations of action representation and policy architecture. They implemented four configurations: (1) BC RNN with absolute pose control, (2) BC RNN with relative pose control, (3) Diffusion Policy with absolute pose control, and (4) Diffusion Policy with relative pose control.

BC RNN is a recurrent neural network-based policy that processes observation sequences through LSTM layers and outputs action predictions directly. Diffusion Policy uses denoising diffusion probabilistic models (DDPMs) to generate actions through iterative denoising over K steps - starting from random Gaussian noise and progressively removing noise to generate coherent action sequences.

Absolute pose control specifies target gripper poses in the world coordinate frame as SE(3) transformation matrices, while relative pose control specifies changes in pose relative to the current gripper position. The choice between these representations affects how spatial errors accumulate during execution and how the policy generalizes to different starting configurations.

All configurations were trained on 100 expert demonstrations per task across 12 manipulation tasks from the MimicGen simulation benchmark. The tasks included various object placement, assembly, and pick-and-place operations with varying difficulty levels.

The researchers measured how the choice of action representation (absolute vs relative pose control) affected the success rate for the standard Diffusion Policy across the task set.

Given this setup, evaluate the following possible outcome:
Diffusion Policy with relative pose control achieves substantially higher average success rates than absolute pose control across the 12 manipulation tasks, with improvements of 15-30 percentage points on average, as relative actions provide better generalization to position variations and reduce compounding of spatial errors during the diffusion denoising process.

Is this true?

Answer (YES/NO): NO